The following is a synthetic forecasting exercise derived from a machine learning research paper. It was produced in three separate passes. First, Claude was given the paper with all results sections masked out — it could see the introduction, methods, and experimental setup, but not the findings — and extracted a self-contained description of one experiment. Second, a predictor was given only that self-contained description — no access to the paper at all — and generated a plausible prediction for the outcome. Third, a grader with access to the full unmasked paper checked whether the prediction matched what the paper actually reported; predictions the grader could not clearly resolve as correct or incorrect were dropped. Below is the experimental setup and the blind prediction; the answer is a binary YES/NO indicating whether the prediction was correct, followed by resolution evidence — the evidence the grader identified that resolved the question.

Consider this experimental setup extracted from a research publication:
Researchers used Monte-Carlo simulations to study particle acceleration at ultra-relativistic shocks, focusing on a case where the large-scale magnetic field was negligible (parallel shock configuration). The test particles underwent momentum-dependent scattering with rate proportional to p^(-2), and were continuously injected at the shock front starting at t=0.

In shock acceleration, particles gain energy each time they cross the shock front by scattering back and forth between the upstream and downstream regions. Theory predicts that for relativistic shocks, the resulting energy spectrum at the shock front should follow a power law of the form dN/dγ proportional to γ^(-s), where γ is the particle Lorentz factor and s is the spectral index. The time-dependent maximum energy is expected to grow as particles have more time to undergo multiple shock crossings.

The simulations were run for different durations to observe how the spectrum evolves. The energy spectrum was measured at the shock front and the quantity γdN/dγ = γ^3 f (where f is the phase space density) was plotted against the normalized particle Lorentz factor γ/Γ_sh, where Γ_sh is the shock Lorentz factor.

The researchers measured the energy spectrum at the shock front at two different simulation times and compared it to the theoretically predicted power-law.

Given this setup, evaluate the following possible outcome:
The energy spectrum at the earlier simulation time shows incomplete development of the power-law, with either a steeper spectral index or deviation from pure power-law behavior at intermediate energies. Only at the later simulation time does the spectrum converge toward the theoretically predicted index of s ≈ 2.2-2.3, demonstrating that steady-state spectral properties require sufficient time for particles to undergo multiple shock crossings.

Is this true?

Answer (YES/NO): NO